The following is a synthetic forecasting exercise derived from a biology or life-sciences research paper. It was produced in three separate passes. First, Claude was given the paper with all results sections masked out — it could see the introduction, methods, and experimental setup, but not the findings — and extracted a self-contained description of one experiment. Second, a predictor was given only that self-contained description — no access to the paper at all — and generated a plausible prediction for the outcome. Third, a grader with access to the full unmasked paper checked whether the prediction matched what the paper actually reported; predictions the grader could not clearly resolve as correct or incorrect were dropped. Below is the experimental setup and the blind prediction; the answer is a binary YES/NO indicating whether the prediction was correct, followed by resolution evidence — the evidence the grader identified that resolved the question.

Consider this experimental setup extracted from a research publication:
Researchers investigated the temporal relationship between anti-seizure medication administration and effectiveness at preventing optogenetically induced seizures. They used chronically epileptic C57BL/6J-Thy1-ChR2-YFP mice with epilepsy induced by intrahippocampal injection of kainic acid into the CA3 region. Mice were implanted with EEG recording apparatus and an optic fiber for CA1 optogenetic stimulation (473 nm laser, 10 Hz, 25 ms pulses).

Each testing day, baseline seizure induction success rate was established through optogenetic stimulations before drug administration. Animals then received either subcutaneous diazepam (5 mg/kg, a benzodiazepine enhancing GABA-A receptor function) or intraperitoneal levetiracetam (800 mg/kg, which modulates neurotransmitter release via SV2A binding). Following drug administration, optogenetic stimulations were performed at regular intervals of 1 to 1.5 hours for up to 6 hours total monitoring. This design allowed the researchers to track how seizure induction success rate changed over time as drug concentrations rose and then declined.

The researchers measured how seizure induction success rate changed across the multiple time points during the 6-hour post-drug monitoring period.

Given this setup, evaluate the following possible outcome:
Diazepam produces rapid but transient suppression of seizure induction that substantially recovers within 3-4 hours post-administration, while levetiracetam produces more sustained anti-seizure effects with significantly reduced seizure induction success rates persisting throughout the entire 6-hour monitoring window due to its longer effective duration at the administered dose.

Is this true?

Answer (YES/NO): NO